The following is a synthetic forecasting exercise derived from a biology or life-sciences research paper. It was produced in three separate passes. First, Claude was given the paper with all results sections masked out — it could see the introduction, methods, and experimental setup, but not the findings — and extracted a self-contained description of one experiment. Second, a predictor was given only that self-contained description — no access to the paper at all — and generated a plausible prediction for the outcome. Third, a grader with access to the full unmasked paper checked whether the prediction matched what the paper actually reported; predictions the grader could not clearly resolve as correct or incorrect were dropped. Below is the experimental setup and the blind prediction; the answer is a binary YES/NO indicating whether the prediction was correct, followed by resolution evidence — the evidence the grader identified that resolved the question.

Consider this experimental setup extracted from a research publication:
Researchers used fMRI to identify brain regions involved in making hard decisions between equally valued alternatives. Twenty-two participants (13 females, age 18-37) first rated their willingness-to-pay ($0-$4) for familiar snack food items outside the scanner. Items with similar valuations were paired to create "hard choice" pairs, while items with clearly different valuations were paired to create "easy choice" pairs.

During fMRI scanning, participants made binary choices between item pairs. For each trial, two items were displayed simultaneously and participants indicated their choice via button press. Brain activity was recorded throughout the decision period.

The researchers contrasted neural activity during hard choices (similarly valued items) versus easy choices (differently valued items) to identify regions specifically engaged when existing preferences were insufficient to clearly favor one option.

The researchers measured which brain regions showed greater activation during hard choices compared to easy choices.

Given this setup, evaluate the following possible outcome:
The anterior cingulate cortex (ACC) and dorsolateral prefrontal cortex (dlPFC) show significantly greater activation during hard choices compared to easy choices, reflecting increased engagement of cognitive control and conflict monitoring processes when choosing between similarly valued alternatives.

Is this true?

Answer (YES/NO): NO